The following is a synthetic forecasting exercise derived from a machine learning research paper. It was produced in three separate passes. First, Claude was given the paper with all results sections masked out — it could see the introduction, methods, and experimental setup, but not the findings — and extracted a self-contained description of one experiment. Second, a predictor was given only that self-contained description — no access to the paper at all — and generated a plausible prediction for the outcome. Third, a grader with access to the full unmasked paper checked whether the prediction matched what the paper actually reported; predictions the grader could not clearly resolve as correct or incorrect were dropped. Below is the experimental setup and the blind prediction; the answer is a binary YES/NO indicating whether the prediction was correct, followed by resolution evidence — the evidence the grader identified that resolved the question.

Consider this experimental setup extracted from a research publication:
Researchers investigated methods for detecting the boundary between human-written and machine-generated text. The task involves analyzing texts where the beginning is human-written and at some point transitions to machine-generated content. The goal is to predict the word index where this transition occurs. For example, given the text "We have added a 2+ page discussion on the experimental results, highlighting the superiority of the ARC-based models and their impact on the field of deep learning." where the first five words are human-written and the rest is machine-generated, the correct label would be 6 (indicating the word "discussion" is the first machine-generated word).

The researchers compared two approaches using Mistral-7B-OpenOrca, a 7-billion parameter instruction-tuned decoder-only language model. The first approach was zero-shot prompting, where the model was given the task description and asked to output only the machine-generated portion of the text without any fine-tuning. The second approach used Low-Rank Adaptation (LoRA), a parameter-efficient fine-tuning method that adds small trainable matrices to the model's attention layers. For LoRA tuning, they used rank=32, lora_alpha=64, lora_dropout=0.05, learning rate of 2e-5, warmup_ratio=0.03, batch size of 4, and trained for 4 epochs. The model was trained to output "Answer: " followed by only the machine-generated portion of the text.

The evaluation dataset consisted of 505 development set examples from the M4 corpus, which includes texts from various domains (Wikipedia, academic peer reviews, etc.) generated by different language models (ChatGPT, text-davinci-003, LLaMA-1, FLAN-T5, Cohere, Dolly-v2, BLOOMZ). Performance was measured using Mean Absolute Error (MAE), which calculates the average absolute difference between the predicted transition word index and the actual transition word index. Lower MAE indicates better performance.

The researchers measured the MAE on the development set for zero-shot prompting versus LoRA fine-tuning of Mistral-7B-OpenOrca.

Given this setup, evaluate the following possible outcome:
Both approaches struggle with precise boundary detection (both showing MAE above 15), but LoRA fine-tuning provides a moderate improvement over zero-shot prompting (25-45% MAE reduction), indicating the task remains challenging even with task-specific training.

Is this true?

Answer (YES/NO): NO